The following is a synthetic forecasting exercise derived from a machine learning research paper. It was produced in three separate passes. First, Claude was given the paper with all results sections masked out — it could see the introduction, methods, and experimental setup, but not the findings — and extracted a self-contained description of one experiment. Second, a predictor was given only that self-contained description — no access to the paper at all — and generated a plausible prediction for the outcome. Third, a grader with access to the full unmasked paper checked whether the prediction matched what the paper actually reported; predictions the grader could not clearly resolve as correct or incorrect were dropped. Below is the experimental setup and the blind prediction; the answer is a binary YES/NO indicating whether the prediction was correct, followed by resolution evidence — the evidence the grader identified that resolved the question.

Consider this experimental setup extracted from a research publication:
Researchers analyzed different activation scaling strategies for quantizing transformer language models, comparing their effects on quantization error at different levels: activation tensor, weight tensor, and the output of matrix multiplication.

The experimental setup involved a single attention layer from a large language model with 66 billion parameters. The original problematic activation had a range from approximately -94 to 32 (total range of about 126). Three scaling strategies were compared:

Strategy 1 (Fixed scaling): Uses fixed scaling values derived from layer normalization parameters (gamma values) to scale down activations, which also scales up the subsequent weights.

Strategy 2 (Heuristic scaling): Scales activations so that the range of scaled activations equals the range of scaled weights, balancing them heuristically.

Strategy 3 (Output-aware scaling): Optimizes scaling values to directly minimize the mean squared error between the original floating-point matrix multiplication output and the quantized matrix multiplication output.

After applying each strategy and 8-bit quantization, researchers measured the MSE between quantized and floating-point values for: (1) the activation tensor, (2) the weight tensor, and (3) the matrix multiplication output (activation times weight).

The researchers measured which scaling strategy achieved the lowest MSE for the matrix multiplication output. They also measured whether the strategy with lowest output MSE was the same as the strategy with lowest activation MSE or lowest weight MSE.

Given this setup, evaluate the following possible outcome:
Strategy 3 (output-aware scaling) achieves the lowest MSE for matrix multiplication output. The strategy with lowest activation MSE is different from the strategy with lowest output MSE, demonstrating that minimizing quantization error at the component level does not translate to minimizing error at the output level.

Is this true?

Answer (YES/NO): YES